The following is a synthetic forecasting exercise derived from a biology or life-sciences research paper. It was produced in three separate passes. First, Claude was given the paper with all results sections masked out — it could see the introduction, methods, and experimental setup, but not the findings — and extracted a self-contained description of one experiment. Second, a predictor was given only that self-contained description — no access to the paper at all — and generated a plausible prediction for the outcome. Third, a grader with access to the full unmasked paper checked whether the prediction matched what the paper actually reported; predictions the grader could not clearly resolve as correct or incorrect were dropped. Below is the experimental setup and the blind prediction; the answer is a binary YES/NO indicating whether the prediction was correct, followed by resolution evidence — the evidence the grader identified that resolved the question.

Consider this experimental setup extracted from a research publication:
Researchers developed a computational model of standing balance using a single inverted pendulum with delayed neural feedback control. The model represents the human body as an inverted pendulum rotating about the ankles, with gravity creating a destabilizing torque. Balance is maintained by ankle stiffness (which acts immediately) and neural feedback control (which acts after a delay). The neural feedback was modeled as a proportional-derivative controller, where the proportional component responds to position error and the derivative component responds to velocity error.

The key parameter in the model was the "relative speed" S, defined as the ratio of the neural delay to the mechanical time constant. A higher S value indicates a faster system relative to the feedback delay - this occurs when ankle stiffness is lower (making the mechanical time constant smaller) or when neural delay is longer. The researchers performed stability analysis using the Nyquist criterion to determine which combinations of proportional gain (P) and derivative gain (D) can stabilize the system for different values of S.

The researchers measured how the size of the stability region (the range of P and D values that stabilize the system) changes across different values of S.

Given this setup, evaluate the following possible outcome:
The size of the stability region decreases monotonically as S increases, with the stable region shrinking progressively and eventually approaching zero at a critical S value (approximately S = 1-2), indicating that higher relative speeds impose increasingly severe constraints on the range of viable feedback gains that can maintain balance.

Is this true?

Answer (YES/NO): YES